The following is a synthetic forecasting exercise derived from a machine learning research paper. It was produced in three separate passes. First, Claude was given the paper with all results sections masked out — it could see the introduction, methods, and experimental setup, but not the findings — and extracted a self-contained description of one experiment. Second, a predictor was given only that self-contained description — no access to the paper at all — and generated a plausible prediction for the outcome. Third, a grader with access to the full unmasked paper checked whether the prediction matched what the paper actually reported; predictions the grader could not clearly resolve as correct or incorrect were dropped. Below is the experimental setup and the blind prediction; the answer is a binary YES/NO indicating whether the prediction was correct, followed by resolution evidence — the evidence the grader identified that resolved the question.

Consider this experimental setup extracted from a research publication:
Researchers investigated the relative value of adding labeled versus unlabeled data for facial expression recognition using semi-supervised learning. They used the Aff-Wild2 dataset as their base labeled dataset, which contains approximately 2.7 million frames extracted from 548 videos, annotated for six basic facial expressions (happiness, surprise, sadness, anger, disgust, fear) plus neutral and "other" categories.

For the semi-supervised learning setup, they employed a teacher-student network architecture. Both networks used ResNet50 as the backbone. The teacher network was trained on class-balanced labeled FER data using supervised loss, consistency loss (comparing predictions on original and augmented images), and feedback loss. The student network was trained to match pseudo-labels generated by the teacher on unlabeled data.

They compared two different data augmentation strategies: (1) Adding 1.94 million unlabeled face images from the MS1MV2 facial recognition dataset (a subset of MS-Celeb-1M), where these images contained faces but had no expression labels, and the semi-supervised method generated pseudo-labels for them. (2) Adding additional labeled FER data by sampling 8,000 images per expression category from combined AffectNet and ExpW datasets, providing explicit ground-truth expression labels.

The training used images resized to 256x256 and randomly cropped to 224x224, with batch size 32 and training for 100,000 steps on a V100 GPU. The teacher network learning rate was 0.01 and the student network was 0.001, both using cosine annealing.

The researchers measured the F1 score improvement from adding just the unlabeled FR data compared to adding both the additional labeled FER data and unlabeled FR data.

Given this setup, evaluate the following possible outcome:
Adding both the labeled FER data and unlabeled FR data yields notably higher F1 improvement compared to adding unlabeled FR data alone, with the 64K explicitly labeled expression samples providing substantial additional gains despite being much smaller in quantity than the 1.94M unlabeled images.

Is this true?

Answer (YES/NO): NO